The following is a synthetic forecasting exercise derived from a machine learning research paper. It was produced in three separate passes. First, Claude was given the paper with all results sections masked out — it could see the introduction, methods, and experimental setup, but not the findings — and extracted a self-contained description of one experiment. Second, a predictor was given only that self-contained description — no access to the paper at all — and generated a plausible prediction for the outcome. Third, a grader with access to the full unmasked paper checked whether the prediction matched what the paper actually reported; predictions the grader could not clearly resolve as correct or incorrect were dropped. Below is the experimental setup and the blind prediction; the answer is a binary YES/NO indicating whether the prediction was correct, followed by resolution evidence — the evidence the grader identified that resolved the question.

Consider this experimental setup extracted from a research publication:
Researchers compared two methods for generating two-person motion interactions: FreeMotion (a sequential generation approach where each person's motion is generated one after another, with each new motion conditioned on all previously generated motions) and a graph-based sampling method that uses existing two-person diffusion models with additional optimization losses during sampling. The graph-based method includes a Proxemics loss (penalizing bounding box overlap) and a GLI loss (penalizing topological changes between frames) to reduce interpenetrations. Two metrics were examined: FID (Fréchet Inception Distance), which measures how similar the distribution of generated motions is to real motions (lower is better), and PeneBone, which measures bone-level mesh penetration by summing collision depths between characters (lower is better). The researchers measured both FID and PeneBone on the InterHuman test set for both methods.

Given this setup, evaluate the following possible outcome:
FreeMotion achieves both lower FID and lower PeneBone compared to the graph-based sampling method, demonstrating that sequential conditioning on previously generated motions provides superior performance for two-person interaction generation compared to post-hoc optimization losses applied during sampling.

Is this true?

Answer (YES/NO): NO